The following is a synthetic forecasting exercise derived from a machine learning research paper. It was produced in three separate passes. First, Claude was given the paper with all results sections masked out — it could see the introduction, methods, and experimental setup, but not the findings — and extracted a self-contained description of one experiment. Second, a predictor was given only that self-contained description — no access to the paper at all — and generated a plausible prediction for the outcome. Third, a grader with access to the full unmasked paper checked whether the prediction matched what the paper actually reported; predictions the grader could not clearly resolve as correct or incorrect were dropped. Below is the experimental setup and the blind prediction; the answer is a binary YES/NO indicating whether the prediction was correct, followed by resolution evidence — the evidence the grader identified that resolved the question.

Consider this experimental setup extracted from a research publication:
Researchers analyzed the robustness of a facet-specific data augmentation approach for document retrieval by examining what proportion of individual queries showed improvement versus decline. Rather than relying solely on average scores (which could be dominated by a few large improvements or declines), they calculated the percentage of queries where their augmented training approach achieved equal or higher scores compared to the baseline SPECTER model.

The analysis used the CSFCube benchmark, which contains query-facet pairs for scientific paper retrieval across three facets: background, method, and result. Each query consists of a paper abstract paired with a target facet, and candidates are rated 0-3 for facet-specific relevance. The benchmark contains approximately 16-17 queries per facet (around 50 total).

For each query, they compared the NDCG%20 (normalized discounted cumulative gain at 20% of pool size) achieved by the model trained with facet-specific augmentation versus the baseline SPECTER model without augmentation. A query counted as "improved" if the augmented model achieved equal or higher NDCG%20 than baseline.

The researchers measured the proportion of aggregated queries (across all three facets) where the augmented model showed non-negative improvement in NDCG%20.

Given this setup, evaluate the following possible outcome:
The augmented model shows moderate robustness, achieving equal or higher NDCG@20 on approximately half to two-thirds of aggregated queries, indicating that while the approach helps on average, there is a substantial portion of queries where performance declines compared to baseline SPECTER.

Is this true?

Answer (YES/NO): NO